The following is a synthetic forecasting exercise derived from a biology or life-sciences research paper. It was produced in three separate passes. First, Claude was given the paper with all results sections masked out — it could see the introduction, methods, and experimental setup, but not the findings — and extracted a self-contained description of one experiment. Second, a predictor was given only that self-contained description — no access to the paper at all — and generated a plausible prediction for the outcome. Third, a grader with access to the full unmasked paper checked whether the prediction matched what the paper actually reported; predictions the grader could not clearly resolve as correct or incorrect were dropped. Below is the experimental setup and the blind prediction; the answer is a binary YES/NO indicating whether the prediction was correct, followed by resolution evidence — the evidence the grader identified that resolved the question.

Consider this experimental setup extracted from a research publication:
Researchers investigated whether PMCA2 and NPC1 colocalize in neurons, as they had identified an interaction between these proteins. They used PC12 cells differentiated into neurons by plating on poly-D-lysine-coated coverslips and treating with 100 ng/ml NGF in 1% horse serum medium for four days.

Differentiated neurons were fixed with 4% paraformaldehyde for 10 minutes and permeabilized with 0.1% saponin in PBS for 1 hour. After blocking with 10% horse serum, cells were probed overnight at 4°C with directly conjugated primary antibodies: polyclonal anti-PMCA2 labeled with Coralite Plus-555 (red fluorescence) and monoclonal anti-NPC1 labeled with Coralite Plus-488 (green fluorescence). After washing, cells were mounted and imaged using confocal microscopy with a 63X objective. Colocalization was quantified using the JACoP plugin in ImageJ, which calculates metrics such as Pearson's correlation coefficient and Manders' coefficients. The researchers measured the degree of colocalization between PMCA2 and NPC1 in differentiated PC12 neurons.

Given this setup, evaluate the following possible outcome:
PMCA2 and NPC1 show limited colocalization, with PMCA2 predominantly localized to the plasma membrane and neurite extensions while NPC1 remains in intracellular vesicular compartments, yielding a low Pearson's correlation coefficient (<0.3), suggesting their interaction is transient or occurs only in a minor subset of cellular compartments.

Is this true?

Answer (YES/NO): NO